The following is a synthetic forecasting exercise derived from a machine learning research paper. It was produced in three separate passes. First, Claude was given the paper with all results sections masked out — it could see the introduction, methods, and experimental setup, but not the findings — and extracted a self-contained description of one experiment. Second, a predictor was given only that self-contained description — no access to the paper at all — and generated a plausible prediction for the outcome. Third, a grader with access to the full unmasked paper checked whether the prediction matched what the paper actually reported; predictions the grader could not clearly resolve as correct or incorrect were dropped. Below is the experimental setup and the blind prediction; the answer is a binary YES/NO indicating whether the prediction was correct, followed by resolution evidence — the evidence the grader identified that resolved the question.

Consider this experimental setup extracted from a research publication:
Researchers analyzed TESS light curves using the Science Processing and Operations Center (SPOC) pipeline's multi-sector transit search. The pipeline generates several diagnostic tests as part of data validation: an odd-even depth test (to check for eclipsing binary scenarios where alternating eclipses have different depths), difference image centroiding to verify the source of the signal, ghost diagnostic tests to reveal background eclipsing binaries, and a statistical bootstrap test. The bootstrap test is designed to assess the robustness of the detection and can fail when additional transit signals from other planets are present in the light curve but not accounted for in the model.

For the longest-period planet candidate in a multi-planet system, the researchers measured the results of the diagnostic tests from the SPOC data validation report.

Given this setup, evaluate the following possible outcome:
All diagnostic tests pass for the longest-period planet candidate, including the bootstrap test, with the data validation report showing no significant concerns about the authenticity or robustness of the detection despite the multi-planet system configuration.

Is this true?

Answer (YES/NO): NO